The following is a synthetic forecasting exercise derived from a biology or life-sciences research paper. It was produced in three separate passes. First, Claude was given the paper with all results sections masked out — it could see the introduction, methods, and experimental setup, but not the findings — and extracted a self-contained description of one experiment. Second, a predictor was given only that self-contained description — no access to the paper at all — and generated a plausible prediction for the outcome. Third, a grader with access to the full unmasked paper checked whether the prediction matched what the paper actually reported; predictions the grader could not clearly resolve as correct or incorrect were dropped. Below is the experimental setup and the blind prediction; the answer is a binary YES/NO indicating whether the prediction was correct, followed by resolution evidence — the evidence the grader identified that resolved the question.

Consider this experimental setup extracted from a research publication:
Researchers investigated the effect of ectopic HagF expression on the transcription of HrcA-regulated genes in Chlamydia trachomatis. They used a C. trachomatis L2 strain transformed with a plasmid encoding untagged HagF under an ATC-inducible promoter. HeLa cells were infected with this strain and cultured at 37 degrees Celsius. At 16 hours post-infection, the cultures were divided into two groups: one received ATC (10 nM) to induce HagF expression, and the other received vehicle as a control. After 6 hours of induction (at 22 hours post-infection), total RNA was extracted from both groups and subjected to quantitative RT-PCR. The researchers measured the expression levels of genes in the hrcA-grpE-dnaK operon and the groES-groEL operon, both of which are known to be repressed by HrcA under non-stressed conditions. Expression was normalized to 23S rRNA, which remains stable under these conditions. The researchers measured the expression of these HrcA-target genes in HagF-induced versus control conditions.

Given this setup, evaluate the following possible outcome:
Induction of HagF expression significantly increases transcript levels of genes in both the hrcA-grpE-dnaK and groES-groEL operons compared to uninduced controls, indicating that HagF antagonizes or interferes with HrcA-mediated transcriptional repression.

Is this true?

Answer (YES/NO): YES